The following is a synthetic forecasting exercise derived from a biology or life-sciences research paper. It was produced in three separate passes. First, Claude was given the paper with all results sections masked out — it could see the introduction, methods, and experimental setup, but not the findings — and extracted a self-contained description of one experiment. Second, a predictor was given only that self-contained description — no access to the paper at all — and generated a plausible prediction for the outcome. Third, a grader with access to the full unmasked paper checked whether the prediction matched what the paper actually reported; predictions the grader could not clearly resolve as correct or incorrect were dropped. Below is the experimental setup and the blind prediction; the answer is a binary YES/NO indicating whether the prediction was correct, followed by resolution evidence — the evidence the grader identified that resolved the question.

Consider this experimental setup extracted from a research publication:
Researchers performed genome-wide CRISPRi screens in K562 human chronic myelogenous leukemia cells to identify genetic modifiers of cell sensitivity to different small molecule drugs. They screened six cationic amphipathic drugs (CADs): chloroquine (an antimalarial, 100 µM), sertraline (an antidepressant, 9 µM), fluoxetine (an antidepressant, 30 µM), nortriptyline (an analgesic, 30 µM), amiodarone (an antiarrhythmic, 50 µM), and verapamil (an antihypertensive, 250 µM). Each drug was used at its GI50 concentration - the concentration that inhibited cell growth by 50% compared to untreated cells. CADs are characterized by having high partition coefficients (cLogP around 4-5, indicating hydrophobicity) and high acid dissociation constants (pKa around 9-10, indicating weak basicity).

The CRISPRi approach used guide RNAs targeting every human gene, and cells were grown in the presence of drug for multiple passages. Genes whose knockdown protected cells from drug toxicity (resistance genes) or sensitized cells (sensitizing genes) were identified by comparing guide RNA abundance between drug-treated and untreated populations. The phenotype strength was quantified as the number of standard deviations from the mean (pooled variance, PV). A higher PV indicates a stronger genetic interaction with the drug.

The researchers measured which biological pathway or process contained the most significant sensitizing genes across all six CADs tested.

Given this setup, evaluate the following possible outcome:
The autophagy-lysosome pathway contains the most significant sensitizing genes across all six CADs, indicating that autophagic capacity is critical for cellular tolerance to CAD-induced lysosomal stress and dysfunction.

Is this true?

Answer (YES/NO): NO